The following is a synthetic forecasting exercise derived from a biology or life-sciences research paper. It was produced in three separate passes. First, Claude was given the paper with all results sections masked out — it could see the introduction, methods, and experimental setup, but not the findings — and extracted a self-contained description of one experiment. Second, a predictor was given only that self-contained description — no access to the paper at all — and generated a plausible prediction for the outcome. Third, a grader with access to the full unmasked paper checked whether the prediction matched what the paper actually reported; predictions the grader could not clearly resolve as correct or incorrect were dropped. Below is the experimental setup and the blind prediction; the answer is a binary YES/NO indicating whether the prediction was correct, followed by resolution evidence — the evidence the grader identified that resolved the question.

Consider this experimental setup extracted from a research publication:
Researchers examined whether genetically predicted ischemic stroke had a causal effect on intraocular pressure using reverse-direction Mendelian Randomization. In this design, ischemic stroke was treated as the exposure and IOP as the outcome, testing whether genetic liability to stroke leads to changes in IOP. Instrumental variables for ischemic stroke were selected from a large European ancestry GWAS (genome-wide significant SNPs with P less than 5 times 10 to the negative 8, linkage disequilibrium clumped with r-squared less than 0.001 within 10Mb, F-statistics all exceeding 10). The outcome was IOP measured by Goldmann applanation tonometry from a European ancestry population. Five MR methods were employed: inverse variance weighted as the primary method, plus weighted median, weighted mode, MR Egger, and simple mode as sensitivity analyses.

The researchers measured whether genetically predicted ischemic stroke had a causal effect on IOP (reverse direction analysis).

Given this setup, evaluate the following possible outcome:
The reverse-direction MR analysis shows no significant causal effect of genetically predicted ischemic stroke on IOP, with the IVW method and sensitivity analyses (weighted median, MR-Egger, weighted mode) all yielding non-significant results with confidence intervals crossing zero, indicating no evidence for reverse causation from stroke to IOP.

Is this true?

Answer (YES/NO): YES